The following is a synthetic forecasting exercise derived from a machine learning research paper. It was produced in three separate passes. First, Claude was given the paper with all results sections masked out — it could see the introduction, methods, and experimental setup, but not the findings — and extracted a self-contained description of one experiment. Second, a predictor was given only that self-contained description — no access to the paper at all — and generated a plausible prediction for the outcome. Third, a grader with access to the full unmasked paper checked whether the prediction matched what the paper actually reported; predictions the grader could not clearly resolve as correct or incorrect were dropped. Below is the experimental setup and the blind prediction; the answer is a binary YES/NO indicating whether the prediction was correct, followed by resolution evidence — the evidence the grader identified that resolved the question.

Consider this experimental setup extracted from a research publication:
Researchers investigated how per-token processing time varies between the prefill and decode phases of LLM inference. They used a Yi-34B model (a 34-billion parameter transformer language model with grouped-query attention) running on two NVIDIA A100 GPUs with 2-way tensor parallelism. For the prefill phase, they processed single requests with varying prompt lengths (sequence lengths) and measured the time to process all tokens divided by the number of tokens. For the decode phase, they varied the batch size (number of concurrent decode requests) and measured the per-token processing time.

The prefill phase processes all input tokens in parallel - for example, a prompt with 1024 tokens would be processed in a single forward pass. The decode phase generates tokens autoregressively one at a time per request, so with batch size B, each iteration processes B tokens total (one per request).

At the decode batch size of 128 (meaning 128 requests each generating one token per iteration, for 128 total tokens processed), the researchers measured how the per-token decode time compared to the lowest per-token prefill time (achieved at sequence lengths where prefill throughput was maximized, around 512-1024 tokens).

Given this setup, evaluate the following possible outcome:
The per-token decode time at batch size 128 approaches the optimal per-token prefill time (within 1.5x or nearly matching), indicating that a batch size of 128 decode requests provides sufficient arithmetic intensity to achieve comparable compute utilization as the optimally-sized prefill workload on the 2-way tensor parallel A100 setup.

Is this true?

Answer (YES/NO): NO